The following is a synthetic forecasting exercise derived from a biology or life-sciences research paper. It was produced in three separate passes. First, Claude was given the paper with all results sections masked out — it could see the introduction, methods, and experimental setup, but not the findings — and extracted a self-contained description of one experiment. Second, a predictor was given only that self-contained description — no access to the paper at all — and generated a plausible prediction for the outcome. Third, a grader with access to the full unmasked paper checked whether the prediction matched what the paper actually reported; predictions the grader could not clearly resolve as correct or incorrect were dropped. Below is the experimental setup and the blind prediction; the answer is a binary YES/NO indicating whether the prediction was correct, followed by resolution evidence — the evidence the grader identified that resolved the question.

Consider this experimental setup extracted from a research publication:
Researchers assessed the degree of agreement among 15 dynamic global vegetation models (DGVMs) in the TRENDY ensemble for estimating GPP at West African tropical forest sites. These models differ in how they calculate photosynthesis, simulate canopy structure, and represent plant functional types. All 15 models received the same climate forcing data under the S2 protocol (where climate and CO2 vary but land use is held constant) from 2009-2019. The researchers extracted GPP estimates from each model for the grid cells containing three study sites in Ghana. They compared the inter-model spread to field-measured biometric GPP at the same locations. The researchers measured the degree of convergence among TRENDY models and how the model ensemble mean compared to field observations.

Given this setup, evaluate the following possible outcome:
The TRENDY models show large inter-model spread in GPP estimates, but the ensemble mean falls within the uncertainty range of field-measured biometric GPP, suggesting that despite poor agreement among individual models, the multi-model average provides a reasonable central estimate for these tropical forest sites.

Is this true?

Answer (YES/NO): NO